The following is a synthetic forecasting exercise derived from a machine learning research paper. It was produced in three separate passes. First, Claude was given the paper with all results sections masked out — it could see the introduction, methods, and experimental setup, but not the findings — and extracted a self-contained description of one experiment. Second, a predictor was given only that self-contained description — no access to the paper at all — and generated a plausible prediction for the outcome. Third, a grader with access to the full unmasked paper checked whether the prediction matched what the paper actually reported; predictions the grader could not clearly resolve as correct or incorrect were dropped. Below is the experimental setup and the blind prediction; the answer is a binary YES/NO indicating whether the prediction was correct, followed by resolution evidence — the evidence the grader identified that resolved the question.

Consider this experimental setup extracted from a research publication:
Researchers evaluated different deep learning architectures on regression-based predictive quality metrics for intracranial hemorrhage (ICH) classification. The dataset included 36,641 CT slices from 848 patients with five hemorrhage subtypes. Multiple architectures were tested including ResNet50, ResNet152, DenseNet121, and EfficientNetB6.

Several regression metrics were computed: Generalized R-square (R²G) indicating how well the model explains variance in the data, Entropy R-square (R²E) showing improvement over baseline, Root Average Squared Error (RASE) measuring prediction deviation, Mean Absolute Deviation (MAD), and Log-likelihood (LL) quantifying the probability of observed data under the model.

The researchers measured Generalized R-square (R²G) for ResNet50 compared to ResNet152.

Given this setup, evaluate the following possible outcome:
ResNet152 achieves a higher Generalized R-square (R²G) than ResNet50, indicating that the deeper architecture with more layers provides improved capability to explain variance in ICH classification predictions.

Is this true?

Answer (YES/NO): YES